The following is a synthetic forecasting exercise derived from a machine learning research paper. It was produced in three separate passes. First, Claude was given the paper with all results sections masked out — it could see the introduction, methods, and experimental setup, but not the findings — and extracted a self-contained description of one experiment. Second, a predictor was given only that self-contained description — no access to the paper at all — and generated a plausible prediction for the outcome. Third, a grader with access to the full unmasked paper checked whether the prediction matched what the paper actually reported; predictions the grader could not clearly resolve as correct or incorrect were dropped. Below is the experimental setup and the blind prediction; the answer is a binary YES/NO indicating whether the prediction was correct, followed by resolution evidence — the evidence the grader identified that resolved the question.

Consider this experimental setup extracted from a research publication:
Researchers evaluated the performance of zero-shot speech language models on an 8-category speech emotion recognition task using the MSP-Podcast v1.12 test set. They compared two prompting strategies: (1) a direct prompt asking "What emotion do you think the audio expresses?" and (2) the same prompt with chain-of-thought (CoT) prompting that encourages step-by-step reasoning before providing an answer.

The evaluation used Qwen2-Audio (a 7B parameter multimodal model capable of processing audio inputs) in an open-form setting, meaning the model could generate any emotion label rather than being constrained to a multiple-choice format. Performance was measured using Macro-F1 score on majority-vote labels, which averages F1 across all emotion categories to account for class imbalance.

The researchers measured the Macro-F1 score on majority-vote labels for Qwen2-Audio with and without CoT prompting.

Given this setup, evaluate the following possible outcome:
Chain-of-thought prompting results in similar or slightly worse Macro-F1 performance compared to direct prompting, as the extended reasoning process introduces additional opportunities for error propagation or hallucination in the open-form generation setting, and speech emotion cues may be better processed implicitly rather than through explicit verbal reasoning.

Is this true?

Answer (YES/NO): NO